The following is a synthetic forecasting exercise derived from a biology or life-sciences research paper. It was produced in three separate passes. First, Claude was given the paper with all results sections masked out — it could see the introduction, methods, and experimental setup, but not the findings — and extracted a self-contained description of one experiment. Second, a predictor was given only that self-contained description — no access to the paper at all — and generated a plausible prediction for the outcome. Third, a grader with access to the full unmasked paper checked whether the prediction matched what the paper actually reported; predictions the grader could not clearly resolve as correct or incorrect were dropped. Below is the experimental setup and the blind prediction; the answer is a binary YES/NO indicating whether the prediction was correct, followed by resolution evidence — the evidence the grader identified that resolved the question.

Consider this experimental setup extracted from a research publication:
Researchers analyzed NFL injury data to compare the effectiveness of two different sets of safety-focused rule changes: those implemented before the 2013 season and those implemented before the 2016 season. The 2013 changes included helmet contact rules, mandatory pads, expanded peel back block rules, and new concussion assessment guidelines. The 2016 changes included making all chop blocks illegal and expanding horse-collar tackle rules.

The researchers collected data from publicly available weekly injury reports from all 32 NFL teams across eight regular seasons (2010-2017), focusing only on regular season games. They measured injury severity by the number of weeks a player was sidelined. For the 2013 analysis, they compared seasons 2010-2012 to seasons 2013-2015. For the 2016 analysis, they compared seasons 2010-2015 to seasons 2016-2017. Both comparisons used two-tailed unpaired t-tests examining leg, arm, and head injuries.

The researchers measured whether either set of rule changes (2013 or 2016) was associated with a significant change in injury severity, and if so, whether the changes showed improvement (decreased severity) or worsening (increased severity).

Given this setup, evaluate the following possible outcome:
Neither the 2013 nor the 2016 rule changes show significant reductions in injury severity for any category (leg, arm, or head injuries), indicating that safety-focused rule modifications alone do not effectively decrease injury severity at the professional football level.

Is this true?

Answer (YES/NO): YES